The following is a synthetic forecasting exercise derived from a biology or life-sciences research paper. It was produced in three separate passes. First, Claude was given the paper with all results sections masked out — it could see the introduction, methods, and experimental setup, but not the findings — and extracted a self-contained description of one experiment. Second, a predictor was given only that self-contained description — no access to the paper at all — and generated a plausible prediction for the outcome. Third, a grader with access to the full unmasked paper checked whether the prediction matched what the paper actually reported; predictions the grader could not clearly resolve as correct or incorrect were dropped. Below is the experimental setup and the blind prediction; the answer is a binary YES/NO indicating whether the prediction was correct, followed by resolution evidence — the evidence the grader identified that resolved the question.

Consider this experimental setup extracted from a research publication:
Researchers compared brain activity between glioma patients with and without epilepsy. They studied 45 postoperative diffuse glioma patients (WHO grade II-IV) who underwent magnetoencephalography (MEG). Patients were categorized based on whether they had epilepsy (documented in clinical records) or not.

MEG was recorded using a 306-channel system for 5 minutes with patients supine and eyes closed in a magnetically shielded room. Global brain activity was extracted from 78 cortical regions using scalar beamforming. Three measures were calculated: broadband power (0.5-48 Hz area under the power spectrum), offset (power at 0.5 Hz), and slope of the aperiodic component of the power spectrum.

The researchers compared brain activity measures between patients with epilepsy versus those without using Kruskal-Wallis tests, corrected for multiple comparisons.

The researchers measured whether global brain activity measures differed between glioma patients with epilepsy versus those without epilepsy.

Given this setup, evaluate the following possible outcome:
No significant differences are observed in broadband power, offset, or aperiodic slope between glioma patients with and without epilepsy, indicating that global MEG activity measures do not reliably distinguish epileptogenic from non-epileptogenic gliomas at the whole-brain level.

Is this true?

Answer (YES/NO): YES